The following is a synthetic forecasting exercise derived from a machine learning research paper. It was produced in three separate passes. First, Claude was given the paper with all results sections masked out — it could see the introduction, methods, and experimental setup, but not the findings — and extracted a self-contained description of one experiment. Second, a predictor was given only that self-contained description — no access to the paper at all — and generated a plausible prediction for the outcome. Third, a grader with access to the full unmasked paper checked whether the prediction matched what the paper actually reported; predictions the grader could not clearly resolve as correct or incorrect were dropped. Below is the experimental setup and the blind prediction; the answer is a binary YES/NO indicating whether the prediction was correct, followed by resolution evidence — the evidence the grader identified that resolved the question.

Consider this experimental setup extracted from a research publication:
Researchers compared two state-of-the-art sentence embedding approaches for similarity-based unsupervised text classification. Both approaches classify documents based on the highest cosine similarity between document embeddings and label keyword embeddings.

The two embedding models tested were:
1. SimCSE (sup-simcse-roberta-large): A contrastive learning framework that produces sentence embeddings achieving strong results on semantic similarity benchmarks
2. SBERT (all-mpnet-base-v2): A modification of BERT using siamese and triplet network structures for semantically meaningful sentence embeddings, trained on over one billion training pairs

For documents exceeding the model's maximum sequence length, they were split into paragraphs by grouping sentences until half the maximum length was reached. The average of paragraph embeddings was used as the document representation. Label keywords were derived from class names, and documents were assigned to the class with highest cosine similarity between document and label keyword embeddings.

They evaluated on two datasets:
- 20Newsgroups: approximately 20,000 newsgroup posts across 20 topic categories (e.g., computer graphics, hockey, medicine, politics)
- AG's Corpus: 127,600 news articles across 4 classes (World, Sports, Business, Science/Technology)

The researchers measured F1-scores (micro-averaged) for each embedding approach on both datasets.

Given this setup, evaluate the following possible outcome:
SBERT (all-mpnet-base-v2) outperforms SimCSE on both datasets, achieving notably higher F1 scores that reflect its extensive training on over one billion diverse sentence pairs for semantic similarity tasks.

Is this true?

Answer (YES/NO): NO